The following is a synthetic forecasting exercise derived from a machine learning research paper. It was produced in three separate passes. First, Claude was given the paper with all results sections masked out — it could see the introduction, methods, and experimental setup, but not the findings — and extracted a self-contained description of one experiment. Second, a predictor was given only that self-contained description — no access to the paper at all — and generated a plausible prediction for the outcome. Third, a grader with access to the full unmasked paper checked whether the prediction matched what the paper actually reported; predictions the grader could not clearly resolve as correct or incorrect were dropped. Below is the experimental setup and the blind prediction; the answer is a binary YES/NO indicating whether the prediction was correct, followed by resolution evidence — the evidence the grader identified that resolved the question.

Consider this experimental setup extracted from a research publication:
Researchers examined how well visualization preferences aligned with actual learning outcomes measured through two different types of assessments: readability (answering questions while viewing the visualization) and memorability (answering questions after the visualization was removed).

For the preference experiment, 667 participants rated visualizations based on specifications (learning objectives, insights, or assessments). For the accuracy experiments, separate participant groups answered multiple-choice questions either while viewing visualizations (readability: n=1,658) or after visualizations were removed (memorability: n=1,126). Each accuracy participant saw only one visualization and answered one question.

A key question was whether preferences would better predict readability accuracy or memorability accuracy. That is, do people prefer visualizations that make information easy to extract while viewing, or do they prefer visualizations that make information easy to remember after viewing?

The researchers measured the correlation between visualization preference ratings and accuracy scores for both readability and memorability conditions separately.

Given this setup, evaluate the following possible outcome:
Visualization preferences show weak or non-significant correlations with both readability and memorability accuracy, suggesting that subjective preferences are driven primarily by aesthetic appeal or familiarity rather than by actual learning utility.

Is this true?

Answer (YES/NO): NO